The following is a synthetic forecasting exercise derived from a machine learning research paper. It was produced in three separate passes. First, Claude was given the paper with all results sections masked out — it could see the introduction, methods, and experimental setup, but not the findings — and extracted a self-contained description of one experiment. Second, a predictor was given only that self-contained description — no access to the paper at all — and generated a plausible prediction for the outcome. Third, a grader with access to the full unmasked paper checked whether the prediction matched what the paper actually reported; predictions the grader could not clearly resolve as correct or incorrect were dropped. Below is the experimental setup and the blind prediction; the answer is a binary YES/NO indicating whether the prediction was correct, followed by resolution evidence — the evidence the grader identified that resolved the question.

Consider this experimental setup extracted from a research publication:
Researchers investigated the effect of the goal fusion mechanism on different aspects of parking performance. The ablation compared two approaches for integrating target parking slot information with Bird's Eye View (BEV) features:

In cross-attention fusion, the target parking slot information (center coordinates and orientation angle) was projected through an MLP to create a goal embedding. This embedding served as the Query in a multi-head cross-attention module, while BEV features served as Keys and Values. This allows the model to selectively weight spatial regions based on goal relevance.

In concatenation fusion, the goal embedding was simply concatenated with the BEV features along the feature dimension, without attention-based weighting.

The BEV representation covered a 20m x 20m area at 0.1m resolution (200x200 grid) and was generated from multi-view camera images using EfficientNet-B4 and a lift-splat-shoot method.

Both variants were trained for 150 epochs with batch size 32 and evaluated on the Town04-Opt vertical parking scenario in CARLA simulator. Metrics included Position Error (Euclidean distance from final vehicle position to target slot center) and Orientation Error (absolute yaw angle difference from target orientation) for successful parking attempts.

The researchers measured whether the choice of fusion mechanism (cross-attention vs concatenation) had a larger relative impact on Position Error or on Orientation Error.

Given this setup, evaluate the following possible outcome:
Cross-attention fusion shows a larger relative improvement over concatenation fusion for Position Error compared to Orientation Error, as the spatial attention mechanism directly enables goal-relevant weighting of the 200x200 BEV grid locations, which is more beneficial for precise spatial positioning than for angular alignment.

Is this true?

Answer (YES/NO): YES